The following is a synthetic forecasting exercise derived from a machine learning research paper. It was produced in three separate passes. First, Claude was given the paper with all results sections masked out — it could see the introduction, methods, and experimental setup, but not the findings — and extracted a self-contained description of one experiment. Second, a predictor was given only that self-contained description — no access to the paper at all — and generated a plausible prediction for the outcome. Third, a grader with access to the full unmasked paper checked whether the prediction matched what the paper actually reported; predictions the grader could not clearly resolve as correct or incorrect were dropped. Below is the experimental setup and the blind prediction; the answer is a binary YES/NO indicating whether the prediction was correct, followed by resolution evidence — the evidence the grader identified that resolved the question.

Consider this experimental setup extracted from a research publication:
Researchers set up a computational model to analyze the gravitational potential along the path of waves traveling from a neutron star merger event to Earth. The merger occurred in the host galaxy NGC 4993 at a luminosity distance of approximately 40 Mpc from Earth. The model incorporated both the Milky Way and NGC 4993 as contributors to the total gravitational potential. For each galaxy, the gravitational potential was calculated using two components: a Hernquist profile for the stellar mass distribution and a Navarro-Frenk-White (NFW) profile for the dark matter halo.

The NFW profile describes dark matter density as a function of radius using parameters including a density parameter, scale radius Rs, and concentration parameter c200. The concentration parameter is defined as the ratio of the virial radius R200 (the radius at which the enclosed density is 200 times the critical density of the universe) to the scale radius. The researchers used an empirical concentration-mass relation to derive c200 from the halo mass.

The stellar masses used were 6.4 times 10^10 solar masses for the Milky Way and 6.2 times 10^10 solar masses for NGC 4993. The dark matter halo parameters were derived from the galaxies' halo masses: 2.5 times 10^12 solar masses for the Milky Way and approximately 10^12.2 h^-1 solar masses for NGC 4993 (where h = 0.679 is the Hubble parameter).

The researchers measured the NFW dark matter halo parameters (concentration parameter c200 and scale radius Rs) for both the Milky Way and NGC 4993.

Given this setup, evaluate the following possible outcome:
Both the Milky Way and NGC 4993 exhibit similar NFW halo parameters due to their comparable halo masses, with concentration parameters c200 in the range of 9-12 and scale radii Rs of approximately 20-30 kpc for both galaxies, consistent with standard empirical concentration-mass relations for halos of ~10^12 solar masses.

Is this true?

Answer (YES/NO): NO